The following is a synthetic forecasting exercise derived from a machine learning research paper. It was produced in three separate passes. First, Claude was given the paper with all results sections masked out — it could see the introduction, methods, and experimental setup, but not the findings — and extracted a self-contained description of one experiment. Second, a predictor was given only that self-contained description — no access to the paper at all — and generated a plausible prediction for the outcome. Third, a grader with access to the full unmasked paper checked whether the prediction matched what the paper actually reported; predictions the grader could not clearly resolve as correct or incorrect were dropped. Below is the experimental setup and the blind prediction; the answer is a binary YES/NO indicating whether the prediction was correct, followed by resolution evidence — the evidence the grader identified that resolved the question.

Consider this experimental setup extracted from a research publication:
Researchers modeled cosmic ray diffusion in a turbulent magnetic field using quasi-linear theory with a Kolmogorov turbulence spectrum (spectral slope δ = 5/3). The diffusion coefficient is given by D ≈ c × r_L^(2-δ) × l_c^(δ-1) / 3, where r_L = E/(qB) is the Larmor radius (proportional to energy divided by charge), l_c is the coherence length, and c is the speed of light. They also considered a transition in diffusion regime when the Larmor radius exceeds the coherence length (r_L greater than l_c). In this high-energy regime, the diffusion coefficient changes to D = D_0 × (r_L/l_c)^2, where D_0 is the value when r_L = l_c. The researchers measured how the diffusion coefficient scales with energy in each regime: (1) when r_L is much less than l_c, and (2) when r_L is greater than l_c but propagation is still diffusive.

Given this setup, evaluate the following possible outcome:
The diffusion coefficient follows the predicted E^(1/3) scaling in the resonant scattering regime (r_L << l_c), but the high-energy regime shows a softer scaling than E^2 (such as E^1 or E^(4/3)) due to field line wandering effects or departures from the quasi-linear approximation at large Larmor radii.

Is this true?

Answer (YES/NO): NO